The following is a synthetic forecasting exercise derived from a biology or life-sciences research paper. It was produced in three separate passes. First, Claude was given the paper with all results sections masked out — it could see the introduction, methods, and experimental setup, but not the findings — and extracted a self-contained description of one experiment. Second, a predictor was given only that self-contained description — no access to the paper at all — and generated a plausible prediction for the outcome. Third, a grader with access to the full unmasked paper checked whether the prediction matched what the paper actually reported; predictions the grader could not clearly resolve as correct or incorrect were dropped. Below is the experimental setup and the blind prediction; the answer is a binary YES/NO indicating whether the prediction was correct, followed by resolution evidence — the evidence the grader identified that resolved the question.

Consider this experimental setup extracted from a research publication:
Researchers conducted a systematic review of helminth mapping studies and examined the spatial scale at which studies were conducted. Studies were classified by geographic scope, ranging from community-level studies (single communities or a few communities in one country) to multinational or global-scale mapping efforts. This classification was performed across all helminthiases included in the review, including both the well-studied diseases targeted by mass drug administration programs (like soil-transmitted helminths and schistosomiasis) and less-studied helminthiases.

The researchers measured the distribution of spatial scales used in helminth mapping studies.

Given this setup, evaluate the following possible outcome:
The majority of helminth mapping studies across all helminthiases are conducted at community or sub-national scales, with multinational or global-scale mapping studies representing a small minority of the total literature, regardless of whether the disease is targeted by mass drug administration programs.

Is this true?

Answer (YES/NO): NO